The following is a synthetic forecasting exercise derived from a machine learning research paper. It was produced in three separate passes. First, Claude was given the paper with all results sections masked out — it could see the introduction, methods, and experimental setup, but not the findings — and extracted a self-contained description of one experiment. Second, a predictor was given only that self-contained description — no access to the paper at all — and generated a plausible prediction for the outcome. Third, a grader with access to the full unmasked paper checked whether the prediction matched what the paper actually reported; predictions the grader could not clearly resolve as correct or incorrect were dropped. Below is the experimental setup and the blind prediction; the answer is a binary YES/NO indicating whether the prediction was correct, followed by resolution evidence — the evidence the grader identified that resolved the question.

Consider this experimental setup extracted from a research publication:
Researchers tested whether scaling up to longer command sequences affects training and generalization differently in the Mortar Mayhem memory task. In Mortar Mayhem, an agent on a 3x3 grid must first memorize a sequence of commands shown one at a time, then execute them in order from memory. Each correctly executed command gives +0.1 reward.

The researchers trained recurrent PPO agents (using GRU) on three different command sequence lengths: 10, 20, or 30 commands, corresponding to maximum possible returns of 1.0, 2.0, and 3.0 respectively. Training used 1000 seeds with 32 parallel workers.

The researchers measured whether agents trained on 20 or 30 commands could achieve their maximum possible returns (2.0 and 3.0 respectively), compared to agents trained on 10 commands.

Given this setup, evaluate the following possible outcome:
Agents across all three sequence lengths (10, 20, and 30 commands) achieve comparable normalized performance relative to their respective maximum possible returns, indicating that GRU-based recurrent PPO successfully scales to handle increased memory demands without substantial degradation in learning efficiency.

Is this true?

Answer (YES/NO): NO